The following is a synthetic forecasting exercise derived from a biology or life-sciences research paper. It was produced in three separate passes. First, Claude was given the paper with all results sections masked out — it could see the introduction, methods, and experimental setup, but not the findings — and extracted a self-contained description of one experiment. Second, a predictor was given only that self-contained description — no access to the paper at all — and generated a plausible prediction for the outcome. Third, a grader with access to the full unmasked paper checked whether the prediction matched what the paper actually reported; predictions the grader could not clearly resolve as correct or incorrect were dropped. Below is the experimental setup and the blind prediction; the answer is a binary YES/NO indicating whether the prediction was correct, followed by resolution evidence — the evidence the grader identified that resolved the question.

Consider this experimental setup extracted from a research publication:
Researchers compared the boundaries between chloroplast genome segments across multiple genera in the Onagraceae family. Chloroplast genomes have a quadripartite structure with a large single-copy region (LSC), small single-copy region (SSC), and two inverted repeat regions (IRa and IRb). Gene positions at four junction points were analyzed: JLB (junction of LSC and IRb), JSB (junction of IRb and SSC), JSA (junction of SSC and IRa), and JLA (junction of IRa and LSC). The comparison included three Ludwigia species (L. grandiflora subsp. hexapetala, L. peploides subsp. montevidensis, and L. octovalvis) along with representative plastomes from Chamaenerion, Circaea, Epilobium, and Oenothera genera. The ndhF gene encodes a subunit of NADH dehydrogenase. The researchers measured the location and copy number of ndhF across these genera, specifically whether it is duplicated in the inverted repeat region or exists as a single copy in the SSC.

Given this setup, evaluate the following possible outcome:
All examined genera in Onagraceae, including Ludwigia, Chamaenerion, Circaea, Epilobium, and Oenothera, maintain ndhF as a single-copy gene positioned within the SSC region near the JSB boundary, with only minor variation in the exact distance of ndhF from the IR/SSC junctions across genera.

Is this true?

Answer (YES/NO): NO